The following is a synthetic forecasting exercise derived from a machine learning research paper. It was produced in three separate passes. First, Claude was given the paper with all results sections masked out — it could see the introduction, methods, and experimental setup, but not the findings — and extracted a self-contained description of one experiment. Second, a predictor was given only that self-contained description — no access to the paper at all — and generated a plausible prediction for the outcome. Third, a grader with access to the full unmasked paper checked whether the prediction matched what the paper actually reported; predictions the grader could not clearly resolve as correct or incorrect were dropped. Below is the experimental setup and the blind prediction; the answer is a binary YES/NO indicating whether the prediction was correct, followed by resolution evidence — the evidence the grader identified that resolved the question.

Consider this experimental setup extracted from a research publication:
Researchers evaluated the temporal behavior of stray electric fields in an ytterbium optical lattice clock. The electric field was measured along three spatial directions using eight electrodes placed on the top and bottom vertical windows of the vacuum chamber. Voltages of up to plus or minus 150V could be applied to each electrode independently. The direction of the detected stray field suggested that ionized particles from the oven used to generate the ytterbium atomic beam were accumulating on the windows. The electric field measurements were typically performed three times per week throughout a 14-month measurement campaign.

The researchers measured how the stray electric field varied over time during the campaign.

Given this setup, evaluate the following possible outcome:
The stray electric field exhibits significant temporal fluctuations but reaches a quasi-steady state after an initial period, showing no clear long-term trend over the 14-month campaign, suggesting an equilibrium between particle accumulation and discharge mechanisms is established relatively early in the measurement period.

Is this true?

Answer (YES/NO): NO